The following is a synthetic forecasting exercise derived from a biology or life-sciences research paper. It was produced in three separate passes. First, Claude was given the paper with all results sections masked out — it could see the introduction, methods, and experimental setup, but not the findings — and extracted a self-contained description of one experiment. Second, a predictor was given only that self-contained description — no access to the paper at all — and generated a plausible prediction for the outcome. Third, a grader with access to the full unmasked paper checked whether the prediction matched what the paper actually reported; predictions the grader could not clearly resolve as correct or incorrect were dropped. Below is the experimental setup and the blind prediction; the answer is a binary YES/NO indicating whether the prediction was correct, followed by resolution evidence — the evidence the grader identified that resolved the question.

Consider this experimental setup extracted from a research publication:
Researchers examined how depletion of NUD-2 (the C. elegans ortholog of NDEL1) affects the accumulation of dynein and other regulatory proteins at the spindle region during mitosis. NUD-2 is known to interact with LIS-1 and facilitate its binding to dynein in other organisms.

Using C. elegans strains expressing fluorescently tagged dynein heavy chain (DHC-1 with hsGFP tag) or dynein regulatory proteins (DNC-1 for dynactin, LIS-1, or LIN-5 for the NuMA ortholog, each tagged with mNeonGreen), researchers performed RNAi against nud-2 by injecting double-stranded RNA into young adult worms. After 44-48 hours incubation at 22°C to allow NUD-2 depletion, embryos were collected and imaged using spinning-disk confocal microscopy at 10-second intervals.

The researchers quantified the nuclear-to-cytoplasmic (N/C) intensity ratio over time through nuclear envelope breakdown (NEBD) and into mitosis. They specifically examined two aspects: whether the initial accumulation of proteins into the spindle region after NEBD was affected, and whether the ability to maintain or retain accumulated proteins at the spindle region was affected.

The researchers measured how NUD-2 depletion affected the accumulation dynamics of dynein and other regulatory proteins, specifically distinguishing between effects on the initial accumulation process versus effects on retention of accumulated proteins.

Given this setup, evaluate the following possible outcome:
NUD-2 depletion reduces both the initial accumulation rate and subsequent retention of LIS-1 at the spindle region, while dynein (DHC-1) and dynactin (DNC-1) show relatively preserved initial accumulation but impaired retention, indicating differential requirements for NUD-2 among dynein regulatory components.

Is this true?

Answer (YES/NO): NO